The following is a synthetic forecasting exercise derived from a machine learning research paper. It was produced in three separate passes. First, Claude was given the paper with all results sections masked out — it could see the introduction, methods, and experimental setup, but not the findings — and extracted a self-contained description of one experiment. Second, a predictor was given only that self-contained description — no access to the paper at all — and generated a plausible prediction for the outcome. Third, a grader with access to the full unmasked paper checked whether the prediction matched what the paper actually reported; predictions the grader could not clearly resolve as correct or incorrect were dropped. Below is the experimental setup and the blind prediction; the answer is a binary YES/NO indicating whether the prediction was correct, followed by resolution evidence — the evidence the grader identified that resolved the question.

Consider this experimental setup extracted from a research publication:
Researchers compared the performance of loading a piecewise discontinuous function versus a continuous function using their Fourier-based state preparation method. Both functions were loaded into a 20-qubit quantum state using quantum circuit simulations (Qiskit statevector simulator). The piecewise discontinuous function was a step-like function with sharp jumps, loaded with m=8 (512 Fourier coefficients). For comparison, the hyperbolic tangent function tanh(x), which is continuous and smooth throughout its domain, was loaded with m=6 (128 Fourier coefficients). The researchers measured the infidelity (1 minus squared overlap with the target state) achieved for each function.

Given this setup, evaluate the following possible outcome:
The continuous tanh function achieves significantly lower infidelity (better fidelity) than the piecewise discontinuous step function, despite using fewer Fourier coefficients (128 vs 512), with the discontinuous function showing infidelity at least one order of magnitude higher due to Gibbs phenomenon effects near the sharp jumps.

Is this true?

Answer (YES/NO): YES